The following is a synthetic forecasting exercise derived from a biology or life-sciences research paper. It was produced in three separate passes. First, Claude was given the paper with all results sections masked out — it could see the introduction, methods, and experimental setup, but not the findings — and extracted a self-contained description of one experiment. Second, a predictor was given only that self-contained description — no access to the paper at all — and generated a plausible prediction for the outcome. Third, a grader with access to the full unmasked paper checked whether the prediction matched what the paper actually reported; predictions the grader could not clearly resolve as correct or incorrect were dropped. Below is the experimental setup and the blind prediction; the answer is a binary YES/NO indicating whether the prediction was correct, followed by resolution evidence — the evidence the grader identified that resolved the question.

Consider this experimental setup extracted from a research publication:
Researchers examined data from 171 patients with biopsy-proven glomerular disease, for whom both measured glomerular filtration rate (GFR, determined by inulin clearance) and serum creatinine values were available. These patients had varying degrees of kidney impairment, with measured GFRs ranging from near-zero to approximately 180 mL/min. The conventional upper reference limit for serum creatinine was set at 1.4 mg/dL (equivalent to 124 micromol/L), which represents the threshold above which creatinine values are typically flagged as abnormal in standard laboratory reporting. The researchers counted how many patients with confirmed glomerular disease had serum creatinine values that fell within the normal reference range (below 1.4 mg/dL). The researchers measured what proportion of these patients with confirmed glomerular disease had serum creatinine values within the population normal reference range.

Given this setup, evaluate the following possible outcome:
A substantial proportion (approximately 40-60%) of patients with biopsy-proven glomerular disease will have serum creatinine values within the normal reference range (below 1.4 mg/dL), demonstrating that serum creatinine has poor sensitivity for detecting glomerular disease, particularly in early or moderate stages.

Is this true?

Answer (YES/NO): YES